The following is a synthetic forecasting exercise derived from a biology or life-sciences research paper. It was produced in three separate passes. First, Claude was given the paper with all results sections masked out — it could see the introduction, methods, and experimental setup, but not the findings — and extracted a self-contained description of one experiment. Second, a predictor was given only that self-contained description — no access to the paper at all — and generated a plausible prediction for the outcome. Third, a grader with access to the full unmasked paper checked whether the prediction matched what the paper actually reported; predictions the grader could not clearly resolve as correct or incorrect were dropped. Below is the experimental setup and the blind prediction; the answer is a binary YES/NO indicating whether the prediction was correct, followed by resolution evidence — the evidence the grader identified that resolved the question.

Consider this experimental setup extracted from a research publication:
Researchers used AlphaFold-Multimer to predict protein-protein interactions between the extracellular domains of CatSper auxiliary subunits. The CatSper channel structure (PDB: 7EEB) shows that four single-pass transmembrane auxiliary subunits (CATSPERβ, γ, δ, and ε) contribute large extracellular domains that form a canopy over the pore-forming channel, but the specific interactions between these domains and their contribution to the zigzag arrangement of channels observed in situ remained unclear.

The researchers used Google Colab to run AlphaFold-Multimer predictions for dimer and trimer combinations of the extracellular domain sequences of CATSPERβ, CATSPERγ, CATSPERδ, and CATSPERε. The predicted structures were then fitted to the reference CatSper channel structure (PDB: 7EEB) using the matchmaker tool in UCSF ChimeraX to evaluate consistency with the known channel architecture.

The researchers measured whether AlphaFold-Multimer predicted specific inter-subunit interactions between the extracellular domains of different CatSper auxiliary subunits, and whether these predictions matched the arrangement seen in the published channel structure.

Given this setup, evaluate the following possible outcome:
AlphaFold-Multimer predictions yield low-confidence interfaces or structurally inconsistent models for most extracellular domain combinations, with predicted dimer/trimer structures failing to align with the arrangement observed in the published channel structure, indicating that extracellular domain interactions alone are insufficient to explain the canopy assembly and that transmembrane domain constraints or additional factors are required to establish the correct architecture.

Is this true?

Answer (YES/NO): NO